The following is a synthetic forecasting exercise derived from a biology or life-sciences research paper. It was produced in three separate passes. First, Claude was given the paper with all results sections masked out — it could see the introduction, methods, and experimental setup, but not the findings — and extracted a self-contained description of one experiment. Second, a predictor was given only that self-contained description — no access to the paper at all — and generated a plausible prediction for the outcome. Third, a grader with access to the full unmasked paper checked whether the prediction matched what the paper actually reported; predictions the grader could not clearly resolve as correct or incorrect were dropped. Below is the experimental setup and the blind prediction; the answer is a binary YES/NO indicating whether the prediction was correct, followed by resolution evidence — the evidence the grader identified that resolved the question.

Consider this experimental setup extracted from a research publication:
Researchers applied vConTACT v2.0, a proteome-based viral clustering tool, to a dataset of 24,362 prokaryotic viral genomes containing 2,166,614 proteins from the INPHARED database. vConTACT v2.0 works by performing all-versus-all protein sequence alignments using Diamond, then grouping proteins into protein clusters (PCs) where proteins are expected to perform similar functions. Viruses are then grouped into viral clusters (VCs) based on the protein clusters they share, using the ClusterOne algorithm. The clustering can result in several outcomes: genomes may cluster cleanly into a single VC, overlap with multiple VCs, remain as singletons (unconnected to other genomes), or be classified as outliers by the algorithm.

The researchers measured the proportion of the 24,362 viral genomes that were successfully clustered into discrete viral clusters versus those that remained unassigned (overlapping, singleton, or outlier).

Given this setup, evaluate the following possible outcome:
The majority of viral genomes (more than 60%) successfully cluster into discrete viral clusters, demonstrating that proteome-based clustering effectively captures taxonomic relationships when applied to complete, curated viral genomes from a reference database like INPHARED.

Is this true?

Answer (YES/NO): YES